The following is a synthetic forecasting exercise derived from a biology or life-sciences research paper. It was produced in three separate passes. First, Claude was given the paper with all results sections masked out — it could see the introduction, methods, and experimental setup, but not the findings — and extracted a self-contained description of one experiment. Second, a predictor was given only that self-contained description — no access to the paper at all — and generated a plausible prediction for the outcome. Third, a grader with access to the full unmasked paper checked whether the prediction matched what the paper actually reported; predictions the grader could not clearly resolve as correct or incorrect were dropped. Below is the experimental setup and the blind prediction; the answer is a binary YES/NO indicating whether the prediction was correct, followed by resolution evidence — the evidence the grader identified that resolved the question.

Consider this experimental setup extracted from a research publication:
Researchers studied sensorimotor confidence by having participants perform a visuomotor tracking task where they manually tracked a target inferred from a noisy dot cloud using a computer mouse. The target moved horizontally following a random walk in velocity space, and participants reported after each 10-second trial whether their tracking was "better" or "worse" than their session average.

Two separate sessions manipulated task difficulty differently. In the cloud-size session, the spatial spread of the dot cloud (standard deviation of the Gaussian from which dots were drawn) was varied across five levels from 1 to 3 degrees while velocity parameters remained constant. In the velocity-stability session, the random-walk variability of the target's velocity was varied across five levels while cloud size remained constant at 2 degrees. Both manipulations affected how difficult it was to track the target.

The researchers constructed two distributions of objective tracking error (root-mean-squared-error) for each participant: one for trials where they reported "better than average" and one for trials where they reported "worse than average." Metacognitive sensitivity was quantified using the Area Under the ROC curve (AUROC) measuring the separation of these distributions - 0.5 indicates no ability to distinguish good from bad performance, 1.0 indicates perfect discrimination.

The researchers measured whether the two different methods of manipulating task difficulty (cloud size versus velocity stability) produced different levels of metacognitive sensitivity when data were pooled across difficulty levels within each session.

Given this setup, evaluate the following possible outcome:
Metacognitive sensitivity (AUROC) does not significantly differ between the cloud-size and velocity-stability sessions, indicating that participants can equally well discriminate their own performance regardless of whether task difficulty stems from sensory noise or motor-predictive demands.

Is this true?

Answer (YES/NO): YES